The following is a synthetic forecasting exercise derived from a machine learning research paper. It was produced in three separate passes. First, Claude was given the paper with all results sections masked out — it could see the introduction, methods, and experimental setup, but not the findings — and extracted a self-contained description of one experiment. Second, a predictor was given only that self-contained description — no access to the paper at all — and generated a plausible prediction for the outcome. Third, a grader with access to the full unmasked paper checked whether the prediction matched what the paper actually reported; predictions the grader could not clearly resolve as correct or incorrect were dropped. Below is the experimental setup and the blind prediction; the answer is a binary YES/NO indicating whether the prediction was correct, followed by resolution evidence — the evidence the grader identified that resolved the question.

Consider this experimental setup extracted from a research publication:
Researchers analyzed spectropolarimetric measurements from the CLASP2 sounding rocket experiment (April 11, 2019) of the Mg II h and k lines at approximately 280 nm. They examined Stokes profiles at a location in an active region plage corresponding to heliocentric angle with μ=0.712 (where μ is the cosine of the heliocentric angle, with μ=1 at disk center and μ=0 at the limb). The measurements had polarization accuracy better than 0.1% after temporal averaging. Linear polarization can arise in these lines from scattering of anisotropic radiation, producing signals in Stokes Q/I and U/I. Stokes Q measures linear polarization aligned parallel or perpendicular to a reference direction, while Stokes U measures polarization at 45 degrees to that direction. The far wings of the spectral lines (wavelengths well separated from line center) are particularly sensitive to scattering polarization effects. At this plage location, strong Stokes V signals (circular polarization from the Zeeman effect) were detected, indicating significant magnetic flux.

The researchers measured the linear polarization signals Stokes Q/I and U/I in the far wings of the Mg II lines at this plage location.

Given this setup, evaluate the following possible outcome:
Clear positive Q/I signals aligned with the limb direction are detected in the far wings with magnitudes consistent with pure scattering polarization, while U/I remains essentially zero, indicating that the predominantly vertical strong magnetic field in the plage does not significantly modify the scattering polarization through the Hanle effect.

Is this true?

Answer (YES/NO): NO